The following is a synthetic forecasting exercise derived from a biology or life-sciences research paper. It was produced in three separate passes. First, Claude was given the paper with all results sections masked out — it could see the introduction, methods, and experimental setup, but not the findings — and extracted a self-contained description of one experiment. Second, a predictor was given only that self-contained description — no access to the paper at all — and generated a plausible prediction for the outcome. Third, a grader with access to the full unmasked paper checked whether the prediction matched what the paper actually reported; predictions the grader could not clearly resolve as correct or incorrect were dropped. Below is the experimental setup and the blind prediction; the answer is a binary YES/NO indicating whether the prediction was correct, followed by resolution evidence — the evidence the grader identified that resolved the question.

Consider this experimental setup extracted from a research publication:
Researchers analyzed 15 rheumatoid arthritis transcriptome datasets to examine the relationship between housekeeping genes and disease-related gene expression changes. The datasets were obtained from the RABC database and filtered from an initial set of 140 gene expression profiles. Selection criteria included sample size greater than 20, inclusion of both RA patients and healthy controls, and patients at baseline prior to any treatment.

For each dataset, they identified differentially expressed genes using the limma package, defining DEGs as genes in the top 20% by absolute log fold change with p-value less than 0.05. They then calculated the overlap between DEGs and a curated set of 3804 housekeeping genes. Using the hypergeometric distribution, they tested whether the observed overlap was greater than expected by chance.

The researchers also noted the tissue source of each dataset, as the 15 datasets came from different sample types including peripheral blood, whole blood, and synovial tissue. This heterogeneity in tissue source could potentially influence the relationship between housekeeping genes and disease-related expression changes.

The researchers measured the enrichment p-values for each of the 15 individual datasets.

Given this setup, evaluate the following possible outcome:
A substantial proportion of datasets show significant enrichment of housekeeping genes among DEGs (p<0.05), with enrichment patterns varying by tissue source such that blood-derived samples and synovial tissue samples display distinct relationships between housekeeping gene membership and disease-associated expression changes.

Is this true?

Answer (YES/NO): NO